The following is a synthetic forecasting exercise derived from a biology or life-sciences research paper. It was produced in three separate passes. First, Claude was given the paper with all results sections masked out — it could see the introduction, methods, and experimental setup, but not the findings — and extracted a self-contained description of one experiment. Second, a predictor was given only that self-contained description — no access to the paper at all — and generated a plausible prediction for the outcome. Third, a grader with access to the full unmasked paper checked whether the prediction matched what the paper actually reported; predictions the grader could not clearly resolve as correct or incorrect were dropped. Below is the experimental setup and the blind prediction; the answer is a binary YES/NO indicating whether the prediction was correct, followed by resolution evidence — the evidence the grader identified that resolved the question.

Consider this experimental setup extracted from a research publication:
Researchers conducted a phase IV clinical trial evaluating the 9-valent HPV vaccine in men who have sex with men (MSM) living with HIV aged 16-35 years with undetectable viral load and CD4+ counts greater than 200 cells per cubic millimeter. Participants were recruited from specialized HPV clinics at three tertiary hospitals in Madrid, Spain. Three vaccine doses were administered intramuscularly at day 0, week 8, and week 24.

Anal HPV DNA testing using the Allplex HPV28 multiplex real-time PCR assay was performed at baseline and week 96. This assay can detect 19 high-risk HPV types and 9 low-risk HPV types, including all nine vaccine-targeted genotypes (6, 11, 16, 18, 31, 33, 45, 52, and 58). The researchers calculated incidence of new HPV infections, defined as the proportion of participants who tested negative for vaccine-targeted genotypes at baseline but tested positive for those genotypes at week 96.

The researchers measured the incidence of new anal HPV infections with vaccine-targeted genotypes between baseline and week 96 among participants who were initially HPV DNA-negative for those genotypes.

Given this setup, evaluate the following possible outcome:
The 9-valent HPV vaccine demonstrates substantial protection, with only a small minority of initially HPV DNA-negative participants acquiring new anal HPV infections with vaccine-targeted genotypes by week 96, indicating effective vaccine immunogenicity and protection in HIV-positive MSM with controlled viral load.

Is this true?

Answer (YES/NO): NO